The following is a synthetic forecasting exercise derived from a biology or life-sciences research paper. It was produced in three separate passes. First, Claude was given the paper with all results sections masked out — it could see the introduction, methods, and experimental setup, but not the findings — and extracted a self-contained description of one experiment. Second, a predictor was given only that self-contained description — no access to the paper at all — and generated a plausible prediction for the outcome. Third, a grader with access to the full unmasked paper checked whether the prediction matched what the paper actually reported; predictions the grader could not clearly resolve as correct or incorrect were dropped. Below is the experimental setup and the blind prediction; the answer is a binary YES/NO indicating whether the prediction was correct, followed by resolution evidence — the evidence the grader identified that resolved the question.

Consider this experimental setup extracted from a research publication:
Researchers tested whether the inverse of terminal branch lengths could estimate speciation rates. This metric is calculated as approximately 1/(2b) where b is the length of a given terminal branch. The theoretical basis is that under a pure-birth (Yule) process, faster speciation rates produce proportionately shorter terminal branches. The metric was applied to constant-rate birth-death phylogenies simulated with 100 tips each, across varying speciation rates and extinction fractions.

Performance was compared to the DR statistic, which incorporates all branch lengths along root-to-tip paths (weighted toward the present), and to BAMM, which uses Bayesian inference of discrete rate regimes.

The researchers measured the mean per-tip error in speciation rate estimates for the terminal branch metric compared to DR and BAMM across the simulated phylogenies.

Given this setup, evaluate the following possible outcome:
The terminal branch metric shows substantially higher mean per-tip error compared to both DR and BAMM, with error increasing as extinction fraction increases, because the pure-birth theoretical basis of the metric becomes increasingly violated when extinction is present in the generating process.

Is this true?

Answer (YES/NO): NO